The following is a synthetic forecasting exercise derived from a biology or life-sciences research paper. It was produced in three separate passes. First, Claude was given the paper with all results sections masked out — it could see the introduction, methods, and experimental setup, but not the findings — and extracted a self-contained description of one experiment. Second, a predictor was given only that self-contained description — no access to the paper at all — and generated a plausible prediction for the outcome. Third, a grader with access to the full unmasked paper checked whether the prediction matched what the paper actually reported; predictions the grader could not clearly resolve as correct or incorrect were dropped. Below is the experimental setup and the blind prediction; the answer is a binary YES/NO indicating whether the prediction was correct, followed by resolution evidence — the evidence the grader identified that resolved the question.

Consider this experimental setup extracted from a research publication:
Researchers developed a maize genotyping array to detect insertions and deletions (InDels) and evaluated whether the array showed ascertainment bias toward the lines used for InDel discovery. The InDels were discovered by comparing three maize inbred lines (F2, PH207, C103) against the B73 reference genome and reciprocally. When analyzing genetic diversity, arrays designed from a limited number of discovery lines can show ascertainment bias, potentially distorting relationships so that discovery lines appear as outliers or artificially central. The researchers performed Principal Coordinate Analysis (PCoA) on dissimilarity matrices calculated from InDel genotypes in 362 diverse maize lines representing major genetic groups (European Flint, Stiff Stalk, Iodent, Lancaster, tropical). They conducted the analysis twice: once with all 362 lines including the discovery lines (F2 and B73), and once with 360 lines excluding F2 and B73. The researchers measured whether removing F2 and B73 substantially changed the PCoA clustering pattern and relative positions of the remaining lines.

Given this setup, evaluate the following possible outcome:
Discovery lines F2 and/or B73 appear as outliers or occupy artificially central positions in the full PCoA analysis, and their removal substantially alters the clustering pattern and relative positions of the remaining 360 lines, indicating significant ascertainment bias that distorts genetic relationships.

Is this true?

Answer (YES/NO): NO